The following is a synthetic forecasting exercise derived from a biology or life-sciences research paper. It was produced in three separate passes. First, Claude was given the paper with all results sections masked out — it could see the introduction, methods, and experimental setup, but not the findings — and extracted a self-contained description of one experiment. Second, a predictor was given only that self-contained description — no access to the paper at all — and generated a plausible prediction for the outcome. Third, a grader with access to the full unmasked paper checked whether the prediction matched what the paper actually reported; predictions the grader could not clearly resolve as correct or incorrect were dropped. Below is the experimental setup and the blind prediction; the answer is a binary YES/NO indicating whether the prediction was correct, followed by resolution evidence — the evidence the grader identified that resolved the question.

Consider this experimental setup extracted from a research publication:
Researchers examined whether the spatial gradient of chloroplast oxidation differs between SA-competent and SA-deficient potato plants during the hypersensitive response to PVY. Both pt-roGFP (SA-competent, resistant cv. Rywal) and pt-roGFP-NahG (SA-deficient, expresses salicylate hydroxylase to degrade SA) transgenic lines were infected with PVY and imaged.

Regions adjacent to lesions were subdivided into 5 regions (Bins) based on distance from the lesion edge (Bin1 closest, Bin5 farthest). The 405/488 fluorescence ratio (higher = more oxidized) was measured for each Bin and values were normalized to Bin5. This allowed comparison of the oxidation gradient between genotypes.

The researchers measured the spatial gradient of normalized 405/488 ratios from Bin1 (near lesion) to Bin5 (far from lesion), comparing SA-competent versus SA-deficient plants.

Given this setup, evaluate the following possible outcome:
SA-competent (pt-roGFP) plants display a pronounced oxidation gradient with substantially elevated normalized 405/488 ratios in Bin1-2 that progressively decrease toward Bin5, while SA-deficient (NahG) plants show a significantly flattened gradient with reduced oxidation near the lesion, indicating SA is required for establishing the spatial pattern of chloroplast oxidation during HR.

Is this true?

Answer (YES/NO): NO